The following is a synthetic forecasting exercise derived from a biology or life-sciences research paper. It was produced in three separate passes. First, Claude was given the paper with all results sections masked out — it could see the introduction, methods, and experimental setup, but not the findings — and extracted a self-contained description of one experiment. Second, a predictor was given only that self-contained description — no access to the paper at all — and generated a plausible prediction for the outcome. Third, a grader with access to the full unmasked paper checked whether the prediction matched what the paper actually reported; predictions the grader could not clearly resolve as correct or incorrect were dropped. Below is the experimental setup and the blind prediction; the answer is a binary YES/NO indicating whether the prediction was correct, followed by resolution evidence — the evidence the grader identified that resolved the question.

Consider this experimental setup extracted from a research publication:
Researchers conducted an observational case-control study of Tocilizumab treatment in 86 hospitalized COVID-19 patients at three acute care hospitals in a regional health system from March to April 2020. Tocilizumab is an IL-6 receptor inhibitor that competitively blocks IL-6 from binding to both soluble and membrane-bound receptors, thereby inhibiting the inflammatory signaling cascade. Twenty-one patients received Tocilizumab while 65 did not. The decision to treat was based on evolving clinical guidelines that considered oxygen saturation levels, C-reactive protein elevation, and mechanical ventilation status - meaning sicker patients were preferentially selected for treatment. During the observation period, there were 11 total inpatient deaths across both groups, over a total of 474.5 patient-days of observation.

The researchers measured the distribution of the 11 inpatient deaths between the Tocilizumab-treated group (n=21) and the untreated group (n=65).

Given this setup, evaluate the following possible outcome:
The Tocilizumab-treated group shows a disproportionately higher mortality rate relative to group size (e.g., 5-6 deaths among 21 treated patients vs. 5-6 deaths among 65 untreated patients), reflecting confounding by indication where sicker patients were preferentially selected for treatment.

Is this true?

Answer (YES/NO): NO